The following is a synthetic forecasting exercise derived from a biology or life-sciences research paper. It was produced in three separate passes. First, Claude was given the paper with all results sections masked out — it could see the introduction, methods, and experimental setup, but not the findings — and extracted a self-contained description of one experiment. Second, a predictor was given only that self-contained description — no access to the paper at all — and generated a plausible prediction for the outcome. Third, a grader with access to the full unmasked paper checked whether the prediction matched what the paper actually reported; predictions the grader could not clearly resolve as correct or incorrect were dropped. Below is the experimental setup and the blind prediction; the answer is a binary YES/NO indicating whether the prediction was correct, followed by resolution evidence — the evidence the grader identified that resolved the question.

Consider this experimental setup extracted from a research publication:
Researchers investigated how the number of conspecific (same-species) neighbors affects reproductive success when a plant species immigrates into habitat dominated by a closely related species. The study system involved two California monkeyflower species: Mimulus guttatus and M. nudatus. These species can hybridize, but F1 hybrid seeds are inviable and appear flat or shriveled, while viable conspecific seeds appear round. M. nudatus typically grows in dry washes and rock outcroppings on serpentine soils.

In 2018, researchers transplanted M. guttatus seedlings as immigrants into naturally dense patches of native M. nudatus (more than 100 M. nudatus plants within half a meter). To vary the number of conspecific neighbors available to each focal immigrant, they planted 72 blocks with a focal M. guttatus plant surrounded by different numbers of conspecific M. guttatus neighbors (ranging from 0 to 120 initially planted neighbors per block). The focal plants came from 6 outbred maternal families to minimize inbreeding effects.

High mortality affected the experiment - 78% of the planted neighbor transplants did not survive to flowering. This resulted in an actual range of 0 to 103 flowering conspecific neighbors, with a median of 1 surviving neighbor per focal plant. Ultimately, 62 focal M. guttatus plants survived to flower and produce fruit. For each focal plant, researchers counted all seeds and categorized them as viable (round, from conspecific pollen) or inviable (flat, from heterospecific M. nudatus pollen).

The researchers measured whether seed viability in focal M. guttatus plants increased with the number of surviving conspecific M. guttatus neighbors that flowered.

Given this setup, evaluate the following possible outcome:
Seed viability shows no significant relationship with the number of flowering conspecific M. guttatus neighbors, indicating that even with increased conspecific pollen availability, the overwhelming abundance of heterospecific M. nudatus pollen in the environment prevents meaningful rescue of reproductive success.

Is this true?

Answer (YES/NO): NO